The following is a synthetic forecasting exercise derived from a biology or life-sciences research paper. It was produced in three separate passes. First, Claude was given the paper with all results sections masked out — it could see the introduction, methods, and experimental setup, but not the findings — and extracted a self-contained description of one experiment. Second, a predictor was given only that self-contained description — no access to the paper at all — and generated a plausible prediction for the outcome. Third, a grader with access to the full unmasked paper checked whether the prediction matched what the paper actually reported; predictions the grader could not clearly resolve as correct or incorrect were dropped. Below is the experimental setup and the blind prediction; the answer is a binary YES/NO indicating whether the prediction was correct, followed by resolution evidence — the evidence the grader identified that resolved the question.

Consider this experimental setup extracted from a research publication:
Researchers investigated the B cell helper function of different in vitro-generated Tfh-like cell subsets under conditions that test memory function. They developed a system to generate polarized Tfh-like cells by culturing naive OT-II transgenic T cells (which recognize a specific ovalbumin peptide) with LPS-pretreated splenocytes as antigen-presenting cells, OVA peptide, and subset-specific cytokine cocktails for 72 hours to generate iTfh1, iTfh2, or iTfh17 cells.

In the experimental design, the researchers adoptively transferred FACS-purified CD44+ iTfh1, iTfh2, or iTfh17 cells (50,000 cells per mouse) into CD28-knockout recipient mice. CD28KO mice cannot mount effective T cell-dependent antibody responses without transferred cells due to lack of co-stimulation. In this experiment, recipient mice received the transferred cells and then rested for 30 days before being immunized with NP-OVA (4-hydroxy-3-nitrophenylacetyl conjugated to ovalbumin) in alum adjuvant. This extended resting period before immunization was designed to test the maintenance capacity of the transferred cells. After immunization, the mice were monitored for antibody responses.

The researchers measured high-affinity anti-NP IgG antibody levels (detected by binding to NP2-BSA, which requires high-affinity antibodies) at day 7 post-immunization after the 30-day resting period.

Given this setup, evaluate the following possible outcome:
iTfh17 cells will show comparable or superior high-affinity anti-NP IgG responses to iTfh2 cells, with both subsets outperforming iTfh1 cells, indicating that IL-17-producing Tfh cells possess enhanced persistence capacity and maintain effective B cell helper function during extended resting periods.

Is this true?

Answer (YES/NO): NO